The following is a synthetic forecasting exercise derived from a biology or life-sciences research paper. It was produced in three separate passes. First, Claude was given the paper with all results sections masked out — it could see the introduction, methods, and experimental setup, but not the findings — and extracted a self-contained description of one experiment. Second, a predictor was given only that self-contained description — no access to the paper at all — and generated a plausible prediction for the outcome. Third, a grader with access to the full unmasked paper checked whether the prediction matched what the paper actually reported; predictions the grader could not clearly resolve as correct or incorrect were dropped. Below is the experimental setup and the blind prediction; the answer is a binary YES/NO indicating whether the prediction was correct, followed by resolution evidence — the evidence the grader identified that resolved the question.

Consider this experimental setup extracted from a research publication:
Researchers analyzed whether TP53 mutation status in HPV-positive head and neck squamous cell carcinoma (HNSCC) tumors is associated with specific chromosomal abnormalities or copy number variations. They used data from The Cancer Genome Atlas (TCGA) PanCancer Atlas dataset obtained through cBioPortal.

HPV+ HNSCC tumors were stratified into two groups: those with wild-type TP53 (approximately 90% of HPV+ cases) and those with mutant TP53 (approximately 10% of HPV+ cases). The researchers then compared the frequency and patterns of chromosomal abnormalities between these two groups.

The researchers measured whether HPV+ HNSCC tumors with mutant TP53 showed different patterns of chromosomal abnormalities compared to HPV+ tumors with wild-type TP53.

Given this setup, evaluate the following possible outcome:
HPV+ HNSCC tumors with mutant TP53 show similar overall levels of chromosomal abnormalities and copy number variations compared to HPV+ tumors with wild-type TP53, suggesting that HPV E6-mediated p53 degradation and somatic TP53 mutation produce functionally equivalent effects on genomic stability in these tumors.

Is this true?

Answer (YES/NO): NO